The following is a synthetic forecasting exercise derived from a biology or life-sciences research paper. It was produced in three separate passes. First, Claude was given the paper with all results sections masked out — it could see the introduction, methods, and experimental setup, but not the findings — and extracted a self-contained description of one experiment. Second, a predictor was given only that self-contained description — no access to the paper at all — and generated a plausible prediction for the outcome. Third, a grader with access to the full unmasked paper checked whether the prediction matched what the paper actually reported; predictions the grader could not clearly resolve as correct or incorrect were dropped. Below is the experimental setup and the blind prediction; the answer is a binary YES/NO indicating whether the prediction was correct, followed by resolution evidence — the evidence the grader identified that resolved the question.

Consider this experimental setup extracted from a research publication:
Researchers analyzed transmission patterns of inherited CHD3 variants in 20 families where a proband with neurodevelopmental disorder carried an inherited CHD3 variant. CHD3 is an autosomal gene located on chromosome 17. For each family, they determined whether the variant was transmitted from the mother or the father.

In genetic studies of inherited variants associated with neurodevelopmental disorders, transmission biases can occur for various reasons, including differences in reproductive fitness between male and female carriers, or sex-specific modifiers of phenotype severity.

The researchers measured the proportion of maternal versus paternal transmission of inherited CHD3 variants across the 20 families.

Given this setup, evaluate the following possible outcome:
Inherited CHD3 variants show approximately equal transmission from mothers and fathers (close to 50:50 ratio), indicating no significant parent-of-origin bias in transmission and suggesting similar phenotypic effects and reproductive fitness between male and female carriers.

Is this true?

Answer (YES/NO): NO